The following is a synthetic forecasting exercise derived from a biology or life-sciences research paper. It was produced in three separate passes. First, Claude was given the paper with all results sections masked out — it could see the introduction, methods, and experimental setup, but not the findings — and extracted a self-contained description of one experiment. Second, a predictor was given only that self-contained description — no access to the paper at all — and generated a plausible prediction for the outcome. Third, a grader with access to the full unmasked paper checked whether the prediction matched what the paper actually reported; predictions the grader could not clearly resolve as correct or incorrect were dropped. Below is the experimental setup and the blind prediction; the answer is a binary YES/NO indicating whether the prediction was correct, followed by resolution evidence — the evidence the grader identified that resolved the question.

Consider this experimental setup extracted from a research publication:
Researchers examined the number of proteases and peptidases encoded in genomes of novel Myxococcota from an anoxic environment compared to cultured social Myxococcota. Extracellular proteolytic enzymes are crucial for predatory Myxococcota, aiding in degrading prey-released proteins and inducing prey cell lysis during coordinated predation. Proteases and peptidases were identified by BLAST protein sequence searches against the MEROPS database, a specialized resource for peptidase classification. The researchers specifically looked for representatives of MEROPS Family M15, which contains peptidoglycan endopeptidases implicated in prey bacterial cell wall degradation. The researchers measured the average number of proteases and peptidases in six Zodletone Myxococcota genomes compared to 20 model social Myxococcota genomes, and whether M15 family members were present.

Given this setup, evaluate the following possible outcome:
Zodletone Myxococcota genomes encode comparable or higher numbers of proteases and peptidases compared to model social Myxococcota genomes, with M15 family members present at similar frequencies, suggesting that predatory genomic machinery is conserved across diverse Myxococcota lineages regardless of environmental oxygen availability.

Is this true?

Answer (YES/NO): NO